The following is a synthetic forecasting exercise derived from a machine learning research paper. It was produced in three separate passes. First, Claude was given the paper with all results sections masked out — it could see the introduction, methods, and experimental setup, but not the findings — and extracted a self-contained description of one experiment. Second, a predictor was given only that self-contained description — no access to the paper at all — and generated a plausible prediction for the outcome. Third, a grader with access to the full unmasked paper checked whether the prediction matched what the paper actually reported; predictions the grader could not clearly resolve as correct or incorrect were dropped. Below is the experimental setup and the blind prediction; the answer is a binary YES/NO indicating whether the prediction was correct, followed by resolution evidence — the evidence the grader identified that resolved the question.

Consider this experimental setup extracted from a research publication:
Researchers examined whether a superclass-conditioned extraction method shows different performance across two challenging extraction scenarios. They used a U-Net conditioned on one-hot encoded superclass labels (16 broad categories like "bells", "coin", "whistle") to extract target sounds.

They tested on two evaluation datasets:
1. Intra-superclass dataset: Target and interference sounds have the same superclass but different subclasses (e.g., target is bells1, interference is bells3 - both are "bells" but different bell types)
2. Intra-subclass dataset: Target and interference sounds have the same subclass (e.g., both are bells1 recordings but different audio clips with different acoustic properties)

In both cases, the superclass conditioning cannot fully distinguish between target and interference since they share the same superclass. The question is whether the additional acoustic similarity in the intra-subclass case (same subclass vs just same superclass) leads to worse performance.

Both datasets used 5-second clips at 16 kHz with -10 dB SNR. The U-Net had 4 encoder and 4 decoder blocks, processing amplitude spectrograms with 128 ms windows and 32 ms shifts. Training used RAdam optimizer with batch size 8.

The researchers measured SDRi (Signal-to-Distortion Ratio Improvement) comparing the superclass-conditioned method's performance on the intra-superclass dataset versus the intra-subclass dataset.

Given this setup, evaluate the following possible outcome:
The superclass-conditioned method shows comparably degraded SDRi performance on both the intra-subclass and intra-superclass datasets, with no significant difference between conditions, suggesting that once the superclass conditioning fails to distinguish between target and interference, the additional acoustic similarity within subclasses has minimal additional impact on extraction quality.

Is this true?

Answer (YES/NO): YES